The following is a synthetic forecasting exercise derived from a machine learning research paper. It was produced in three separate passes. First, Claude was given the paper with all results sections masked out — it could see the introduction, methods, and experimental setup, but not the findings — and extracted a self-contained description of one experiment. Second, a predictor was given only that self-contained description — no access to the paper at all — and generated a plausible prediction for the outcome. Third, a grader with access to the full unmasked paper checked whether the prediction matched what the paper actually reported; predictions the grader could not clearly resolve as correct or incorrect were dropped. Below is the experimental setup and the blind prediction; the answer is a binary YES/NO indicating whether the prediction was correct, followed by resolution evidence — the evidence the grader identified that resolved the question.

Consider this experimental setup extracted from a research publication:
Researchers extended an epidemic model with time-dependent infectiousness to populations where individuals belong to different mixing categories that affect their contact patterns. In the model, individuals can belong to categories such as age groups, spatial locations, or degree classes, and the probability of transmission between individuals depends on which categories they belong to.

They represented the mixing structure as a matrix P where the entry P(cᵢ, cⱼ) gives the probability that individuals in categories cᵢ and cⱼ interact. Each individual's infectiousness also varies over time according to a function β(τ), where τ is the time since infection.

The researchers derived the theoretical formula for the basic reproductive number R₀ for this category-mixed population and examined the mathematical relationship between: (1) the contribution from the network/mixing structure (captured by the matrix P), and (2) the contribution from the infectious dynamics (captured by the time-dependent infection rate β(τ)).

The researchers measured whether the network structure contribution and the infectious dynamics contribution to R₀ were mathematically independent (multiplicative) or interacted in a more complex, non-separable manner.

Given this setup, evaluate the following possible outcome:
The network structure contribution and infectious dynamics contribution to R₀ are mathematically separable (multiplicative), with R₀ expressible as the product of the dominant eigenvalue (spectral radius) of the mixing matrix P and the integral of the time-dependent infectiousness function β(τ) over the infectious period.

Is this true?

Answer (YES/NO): YES